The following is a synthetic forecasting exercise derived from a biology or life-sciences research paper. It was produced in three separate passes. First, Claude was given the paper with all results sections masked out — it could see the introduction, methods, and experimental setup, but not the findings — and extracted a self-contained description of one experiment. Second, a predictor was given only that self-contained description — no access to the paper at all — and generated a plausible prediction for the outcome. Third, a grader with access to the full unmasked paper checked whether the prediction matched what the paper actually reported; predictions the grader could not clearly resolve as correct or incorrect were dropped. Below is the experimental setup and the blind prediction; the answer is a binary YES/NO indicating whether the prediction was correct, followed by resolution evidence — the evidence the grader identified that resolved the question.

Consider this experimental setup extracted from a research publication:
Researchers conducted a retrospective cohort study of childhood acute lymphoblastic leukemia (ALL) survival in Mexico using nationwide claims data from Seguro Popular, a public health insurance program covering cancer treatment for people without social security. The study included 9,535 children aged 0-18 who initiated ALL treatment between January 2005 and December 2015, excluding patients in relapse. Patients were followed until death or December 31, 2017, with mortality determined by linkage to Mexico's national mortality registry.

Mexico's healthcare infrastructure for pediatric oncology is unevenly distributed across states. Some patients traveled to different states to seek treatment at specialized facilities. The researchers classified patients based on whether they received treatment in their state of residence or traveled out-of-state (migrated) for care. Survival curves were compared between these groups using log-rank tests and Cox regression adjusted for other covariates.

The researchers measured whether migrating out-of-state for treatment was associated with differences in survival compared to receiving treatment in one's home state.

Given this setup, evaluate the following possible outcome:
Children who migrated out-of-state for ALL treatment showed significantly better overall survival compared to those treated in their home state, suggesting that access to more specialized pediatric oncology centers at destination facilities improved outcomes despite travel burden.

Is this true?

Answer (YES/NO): YES